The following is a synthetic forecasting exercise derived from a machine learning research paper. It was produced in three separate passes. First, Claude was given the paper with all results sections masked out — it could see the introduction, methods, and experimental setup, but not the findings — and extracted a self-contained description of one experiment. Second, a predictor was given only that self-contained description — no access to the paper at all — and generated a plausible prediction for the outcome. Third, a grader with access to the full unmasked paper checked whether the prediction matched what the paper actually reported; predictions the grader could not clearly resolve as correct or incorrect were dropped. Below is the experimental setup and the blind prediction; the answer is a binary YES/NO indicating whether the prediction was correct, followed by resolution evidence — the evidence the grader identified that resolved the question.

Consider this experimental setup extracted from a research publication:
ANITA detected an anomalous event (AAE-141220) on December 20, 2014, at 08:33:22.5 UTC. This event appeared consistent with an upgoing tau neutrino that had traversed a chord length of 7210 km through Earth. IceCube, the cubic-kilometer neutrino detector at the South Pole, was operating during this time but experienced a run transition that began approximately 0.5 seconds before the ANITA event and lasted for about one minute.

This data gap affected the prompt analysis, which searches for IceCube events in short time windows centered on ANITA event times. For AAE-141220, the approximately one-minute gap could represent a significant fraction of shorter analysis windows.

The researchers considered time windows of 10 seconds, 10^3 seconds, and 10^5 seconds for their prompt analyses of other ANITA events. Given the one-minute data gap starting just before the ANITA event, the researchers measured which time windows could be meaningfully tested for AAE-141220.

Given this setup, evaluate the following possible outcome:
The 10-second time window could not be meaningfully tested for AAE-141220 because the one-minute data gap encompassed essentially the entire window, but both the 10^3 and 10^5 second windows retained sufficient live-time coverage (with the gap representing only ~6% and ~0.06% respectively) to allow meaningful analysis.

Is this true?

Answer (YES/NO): YES